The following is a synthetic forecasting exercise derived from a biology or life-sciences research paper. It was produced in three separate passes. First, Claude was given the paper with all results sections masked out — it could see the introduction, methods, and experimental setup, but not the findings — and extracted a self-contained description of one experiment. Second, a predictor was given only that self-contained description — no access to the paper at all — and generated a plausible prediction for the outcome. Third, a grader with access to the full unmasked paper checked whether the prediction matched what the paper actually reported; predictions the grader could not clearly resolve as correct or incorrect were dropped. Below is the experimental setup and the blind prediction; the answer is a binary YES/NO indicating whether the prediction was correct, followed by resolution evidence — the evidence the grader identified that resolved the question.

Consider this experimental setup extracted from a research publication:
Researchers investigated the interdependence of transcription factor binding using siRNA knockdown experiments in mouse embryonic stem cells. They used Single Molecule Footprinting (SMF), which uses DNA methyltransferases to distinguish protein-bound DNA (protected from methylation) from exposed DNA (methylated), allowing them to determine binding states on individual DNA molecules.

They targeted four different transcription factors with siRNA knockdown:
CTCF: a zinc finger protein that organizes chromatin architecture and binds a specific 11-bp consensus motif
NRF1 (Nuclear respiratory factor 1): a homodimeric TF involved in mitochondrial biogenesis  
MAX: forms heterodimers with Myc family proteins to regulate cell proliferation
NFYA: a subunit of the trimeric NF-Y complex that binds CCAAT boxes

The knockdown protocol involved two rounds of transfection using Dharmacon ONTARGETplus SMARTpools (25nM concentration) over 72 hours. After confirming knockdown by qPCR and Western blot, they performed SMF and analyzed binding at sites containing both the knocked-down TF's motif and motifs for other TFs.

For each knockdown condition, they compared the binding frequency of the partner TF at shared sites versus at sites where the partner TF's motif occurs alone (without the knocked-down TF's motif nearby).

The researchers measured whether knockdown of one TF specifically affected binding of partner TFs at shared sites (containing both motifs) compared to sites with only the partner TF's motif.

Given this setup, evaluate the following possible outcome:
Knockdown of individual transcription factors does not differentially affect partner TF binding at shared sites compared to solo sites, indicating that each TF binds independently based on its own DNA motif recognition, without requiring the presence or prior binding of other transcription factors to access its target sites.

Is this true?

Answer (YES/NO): NO